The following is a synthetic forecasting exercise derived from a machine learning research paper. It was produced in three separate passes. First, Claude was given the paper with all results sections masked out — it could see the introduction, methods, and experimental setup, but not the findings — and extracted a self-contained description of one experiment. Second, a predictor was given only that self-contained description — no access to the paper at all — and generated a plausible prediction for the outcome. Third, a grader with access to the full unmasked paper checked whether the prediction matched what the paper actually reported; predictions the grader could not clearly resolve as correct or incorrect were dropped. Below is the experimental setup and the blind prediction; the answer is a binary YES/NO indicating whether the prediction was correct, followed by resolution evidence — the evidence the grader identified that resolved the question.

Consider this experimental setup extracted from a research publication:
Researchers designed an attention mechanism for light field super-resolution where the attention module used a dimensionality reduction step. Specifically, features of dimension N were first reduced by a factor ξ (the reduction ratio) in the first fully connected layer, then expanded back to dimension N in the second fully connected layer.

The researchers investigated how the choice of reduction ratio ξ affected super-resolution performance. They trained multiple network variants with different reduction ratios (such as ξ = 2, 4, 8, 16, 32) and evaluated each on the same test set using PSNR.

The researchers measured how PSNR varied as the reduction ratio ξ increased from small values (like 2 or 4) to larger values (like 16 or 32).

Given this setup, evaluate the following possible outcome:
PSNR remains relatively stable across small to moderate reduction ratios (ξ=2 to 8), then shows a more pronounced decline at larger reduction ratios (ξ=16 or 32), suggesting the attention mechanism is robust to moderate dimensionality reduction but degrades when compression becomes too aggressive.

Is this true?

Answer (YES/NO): NO